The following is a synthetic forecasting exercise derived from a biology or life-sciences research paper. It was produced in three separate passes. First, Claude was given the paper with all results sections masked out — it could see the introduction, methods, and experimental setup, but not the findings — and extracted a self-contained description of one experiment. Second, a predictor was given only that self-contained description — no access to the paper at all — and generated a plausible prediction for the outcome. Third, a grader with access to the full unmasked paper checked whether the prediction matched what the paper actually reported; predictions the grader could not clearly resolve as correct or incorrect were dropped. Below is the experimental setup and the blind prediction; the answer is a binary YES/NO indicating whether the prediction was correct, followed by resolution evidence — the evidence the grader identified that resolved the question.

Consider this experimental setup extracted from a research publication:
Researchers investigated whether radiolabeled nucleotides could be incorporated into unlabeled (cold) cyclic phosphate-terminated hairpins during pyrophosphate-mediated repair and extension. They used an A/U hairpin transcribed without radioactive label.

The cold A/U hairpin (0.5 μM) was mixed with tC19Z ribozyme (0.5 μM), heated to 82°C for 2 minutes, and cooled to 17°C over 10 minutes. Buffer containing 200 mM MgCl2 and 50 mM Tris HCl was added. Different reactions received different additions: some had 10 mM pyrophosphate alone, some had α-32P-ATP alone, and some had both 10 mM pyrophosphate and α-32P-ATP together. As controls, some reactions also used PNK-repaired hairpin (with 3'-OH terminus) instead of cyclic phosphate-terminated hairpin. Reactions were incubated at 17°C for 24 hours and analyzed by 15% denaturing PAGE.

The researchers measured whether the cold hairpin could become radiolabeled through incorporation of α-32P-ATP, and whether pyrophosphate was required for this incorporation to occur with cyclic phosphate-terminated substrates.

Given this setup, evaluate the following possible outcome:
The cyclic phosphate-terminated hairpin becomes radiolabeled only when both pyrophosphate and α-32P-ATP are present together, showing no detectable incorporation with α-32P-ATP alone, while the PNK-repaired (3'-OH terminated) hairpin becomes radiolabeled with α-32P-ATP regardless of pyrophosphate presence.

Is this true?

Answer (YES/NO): YES